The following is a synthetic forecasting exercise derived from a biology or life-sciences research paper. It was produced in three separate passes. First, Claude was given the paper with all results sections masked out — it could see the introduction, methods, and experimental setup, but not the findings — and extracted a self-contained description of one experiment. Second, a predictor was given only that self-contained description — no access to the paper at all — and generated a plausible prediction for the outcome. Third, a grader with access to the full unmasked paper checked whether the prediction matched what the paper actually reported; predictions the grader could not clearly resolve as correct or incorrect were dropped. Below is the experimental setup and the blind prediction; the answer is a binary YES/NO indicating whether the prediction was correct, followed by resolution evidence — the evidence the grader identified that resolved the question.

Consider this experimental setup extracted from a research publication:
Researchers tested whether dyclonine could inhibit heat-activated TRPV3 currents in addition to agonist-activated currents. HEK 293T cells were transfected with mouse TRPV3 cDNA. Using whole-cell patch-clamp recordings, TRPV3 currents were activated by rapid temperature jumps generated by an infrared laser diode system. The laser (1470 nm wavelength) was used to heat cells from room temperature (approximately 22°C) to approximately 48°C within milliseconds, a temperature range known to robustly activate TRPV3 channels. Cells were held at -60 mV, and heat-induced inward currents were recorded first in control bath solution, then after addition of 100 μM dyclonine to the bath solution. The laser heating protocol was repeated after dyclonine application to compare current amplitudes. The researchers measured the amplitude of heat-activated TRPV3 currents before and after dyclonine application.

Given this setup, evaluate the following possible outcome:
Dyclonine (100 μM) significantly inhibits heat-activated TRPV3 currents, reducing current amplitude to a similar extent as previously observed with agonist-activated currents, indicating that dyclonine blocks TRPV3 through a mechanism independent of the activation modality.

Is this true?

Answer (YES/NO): NO